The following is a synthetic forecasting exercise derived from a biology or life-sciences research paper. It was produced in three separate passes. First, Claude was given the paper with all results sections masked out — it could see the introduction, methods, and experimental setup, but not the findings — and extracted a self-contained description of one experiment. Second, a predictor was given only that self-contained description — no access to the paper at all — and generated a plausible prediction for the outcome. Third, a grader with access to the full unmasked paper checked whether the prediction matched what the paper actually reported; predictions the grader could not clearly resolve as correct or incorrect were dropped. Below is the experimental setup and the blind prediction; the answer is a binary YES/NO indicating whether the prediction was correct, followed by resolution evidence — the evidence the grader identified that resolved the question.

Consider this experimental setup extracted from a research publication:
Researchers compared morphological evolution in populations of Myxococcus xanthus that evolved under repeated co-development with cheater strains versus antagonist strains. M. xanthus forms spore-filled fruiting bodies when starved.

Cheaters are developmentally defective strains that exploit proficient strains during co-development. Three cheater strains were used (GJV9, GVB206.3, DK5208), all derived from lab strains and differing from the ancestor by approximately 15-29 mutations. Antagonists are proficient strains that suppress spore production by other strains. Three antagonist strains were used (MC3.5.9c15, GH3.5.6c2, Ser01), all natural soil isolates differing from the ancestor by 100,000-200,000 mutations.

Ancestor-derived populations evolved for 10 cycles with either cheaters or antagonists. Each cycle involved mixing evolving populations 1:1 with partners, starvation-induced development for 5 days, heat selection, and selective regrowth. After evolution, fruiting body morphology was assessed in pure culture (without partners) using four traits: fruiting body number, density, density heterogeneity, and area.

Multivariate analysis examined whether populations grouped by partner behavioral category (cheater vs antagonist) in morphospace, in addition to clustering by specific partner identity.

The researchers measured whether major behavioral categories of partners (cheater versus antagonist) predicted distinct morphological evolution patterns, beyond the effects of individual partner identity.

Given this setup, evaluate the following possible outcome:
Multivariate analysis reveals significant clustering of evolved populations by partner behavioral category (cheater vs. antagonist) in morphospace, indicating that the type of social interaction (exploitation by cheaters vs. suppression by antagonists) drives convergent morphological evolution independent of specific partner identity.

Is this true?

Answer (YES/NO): NO